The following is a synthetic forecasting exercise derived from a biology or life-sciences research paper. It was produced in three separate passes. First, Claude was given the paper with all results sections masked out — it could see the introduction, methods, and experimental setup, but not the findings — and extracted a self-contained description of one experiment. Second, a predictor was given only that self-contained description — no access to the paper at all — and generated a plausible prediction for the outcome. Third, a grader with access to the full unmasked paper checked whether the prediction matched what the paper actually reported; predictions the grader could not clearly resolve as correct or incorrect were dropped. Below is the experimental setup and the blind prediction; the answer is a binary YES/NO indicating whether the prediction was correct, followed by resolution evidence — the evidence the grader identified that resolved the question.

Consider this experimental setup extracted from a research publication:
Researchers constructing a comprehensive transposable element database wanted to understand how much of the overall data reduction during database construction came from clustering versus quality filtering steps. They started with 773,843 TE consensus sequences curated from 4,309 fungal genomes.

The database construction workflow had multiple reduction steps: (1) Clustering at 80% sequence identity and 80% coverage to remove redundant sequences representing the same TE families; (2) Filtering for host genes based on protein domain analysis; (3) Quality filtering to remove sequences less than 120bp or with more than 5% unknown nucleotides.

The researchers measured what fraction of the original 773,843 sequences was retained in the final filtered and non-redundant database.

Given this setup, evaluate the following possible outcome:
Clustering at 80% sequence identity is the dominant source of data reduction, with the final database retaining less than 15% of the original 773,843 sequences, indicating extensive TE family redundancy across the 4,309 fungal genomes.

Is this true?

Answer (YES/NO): NO